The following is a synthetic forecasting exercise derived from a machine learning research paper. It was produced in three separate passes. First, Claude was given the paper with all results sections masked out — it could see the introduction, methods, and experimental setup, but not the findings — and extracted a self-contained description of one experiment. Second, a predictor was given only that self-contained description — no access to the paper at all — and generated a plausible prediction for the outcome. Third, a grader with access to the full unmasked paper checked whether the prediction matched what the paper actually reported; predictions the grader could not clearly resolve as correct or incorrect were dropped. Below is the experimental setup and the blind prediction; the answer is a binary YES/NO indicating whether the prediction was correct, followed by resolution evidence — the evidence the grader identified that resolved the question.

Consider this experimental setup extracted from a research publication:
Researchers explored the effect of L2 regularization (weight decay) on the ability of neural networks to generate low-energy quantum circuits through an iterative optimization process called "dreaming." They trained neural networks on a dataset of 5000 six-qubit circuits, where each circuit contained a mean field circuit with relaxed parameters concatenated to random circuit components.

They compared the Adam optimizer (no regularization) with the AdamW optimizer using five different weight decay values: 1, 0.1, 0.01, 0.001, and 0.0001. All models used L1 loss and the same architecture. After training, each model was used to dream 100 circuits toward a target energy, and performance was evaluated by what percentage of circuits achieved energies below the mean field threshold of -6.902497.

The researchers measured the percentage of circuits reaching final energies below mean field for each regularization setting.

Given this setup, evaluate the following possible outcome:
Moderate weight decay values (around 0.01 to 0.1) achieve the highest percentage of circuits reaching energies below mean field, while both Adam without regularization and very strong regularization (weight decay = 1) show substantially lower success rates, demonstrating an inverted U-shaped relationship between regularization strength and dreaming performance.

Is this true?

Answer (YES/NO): NO